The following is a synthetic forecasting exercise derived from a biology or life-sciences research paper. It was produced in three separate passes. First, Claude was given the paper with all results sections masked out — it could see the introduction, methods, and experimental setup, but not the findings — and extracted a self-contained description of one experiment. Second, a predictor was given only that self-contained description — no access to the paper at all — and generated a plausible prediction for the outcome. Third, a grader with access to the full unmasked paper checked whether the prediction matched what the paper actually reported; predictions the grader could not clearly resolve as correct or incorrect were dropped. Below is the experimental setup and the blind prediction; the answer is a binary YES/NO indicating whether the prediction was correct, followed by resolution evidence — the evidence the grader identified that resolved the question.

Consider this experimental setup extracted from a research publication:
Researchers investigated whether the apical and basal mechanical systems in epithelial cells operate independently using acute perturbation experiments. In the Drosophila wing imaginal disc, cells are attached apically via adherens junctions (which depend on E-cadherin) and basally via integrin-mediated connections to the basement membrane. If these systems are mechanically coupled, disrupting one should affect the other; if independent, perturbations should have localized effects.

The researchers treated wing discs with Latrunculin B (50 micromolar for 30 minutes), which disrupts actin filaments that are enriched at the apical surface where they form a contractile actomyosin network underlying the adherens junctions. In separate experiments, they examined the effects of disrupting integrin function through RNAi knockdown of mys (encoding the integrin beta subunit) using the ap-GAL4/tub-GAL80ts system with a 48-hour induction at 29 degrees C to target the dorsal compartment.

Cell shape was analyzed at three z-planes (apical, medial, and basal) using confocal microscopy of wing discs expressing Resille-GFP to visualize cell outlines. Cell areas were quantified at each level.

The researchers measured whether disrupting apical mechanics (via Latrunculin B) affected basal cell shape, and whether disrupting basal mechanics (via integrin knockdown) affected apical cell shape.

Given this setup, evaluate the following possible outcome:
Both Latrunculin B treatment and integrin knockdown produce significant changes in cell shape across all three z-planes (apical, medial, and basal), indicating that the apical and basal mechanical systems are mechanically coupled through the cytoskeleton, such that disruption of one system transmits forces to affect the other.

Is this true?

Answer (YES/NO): NO